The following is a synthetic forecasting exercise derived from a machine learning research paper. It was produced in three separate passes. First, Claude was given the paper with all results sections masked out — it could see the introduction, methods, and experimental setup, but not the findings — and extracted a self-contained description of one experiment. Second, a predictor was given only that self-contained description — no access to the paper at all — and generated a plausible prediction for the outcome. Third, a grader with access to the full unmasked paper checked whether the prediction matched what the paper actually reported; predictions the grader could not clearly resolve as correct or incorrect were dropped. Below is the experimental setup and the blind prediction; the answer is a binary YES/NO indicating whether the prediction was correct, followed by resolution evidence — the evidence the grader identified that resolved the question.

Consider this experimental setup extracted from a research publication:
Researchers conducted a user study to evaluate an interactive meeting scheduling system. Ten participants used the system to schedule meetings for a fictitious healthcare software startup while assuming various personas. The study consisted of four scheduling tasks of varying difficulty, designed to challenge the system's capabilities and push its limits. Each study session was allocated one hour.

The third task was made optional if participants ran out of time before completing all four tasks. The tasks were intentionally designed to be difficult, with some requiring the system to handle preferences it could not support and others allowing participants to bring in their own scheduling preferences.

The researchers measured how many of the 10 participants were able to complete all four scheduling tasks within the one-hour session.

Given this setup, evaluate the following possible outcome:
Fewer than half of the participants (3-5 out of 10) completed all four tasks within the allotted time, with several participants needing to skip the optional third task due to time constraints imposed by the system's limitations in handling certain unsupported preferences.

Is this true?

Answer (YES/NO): YES